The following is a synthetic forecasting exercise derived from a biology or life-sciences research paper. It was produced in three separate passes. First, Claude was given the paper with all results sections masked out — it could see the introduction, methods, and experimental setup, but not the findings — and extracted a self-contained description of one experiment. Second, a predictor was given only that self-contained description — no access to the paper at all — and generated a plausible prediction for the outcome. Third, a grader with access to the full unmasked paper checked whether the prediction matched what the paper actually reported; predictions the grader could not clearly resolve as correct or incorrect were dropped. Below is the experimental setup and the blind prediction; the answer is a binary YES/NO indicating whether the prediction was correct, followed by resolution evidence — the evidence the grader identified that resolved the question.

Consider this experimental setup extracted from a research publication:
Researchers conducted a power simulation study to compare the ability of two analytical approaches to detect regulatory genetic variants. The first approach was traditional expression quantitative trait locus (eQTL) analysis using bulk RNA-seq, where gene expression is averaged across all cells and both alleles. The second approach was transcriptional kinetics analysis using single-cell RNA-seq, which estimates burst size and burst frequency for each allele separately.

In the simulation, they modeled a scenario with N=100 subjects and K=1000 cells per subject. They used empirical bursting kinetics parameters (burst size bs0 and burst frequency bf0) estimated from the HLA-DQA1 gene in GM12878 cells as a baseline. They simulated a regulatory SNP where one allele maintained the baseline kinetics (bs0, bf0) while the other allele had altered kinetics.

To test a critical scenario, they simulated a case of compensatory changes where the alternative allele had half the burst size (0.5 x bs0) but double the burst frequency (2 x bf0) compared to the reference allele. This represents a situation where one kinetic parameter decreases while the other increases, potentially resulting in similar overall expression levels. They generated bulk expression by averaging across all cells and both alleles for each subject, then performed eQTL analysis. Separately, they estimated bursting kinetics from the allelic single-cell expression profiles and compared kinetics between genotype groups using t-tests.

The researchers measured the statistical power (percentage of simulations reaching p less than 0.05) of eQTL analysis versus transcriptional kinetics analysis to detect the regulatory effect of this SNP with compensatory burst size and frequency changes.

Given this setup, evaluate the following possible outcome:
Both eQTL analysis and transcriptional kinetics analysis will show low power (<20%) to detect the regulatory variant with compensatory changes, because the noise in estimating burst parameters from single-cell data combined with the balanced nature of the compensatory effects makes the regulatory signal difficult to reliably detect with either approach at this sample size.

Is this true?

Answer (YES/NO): NO